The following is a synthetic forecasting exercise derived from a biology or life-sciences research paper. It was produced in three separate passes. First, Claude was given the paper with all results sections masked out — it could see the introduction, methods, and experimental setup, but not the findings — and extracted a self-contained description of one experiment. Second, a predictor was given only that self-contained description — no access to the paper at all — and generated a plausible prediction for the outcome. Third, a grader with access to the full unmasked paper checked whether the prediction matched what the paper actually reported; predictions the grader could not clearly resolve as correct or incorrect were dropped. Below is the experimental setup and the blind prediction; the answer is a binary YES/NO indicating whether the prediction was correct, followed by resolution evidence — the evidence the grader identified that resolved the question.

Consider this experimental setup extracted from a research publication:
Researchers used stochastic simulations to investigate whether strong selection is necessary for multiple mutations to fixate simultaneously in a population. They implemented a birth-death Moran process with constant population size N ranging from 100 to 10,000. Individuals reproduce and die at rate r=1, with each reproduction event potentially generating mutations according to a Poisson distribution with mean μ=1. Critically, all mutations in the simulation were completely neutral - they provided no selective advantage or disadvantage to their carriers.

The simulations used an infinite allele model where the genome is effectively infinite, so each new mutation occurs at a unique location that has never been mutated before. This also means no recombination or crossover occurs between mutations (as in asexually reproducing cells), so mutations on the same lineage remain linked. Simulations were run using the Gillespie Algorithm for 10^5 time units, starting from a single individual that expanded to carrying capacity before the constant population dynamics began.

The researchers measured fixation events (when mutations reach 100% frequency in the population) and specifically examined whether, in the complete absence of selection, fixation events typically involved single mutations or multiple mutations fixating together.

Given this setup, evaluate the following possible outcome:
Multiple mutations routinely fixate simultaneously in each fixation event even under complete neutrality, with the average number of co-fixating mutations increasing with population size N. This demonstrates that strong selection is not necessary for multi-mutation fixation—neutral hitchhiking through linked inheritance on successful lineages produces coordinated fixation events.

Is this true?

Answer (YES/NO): YES